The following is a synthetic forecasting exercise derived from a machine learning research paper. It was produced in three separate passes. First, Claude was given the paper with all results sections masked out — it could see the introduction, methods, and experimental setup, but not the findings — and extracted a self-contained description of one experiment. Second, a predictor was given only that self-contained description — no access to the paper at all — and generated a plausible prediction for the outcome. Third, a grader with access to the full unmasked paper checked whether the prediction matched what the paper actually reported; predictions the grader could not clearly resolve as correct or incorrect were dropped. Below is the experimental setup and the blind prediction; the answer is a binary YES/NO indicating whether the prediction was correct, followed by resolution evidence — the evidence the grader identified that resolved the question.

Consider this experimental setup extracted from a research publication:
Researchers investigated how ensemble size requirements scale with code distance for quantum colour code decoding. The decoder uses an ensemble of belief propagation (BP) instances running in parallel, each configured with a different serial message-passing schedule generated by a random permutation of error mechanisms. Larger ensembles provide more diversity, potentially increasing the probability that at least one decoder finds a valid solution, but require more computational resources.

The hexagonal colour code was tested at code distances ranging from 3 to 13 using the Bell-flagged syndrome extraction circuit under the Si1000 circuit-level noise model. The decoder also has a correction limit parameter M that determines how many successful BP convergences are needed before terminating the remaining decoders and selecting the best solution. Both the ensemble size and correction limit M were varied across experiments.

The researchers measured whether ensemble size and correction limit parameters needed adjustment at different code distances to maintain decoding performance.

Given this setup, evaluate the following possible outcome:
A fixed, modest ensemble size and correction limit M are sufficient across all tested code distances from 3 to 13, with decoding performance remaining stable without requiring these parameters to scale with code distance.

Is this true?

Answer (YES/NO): NO